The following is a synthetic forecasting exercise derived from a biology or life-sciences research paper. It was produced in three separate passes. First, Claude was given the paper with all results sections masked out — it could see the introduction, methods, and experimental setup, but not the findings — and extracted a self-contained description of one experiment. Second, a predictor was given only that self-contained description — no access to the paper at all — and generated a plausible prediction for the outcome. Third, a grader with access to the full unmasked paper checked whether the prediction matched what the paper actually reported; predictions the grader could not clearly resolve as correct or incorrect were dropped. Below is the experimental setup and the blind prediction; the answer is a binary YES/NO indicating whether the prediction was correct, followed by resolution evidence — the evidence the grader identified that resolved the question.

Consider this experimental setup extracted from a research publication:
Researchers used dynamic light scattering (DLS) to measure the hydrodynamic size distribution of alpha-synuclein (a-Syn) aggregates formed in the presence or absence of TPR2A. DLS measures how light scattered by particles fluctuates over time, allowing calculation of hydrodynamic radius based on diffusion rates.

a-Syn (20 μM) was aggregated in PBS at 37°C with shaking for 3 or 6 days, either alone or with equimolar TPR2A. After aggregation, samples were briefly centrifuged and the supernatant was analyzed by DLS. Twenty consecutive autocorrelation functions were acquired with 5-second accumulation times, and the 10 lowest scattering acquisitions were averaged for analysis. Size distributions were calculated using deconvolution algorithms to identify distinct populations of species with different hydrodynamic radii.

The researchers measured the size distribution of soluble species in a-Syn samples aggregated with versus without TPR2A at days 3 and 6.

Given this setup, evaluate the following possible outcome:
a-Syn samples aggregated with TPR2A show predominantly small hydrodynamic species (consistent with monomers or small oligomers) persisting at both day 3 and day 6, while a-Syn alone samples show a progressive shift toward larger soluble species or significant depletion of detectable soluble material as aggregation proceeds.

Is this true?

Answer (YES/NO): NO